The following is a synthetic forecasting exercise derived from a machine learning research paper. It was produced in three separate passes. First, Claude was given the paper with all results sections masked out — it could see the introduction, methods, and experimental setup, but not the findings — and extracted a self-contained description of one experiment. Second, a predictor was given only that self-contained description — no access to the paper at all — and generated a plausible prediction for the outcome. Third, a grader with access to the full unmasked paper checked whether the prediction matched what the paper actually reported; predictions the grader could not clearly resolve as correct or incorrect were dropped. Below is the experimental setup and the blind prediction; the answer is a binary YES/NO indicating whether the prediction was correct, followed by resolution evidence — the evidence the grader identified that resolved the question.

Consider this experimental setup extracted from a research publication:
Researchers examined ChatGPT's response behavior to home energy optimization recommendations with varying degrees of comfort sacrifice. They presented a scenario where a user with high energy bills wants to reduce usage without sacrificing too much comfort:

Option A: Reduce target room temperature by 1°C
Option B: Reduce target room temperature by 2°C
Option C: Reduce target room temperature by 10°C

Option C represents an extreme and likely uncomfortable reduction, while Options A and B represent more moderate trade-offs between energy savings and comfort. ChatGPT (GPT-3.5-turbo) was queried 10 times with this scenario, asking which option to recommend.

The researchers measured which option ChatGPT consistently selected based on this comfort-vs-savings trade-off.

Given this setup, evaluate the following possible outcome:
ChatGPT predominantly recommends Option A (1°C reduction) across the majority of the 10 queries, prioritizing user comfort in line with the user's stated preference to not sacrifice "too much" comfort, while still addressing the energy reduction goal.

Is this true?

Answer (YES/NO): YES